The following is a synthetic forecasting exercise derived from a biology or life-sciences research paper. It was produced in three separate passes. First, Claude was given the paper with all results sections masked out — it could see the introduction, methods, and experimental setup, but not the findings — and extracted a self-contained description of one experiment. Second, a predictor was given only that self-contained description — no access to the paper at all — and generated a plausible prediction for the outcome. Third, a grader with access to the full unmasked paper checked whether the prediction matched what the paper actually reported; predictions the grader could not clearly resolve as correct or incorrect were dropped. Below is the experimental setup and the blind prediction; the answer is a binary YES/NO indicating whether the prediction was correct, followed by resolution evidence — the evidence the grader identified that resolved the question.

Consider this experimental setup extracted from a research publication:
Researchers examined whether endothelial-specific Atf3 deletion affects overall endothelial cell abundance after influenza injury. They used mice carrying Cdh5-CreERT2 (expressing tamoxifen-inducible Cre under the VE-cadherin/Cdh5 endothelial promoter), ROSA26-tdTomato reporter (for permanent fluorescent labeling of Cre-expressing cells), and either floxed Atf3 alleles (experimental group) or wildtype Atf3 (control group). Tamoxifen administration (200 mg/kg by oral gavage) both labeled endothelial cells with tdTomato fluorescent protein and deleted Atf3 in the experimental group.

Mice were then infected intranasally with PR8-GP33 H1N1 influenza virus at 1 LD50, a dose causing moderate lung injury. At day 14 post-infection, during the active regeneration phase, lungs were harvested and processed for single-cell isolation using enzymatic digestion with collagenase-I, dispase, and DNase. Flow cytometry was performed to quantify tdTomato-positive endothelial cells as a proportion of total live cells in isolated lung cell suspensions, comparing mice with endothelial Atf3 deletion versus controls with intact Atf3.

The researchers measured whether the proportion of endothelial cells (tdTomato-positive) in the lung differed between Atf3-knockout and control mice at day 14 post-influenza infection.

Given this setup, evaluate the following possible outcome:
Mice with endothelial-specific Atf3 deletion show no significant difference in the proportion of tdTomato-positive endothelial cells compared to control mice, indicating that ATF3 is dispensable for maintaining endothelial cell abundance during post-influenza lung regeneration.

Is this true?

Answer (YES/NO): NO